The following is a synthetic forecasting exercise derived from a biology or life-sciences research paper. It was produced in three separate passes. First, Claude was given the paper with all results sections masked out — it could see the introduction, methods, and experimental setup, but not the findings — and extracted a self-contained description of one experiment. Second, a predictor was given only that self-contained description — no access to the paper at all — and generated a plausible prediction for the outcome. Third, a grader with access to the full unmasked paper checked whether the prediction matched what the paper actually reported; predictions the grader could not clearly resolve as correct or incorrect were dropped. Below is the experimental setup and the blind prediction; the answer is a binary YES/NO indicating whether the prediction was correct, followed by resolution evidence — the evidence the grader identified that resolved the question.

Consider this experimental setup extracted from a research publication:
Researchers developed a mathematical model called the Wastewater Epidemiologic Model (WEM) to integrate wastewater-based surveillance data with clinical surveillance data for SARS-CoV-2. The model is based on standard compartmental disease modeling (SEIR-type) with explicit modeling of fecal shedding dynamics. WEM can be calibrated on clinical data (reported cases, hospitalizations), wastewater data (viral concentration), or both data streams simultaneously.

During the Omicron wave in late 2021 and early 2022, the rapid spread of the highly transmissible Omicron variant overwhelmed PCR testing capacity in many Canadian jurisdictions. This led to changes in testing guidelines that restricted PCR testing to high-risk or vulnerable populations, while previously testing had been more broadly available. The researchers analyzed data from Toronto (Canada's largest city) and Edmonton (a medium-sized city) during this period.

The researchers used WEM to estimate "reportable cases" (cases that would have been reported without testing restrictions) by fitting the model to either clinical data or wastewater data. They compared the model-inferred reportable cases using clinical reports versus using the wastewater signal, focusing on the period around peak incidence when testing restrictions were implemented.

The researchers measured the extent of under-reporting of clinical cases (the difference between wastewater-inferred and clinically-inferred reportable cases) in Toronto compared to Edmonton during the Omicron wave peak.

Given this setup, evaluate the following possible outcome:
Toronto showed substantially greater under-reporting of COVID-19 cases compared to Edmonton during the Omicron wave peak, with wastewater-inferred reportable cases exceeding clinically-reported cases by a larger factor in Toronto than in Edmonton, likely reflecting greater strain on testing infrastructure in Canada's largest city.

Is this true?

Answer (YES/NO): YES